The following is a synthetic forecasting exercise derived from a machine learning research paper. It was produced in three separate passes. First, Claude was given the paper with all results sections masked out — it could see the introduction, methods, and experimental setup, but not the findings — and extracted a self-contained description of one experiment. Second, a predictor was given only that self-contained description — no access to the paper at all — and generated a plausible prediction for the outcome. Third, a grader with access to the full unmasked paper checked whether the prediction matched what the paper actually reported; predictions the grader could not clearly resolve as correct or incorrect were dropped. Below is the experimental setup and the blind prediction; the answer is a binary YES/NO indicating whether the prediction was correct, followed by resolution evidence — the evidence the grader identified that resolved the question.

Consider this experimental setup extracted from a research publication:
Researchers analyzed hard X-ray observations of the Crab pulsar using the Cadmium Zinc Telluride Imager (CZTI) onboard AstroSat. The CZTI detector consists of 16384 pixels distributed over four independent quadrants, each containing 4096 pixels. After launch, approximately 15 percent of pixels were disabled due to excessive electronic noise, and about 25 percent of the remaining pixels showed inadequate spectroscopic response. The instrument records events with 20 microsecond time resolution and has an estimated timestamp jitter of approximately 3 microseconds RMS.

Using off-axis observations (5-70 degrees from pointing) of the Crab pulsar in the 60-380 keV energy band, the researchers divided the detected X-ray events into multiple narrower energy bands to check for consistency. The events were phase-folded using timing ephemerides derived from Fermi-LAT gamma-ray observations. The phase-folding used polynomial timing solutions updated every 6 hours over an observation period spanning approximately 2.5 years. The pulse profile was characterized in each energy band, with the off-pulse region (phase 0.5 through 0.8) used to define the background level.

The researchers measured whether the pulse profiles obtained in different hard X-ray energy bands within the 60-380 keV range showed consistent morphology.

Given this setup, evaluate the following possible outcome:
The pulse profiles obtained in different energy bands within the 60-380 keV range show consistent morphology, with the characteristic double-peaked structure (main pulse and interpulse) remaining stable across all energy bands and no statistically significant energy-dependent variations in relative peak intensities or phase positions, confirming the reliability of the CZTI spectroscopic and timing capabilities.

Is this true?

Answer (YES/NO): NO